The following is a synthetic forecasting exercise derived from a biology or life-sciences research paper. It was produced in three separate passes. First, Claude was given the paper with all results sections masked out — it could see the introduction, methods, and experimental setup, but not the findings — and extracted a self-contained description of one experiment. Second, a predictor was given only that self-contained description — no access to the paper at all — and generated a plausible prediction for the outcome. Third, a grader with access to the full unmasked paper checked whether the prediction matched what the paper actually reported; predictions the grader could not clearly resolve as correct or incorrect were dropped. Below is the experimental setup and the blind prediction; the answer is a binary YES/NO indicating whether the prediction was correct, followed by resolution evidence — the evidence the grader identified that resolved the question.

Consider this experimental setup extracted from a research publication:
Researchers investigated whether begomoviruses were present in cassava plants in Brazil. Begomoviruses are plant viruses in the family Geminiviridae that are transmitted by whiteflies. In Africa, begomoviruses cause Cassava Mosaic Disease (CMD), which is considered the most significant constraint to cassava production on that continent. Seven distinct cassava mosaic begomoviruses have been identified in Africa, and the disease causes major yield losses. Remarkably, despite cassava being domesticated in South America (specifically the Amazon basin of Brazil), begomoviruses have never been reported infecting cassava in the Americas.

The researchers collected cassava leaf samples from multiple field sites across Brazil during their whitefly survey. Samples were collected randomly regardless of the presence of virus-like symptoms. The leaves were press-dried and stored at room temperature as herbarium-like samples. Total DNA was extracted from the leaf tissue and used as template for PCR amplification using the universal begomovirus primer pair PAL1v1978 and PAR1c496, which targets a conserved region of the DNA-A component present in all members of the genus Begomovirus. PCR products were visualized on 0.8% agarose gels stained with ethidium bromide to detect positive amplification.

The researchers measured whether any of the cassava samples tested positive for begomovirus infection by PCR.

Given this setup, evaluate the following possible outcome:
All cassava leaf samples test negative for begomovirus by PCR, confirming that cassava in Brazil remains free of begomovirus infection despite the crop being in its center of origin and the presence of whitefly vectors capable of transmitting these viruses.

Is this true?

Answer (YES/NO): YES